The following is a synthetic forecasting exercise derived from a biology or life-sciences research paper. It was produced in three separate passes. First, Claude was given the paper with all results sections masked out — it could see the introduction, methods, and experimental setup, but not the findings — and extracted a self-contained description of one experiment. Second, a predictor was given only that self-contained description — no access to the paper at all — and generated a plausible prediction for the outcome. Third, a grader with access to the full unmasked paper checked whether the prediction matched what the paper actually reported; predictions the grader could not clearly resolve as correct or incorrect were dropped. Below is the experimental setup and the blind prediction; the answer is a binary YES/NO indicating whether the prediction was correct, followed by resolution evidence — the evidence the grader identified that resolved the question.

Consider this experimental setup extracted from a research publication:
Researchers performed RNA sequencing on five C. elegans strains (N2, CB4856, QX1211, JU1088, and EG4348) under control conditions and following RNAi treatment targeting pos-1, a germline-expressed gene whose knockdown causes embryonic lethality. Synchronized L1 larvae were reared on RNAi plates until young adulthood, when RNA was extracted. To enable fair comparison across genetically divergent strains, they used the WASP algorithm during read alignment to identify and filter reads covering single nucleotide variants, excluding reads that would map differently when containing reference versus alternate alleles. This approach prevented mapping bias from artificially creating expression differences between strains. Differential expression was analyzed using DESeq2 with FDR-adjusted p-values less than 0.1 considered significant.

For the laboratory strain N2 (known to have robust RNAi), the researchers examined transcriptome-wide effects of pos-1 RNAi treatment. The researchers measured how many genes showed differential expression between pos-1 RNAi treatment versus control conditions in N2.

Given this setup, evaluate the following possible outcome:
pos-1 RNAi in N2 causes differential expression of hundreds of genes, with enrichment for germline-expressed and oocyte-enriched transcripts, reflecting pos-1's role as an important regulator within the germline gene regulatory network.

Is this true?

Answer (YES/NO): NO